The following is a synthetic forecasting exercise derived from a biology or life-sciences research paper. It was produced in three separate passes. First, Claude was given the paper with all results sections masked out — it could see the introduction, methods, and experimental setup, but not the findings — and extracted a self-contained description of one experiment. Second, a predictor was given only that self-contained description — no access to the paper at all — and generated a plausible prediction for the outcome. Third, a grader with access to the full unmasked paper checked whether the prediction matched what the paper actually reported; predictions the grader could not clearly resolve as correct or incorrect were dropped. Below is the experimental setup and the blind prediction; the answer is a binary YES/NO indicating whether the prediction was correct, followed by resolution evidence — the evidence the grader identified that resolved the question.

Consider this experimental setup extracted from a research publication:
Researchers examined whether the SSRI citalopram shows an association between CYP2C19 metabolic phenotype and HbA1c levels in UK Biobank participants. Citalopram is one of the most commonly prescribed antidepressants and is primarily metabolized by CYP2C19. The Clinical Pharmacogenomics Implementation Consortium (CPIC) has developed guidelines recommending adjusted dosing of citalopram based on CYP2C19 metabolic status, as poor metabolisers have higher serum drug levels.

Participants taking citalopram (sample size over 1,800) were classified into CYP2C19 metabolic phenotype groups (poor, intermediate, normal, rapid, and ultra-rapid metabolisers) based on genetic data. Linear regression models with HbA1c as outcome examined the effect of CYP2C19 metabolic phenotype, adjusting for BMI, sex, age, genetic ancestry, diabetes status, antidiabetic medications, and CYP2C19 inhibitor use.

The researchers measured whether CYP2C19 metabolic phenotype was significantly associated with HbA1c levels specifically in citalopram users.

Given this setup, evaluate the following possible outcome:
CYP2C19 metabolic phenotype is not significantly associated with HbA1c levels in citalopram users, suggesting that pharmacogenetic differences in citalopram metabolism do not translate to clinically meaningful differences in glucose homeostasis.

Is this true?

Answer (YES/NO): YES